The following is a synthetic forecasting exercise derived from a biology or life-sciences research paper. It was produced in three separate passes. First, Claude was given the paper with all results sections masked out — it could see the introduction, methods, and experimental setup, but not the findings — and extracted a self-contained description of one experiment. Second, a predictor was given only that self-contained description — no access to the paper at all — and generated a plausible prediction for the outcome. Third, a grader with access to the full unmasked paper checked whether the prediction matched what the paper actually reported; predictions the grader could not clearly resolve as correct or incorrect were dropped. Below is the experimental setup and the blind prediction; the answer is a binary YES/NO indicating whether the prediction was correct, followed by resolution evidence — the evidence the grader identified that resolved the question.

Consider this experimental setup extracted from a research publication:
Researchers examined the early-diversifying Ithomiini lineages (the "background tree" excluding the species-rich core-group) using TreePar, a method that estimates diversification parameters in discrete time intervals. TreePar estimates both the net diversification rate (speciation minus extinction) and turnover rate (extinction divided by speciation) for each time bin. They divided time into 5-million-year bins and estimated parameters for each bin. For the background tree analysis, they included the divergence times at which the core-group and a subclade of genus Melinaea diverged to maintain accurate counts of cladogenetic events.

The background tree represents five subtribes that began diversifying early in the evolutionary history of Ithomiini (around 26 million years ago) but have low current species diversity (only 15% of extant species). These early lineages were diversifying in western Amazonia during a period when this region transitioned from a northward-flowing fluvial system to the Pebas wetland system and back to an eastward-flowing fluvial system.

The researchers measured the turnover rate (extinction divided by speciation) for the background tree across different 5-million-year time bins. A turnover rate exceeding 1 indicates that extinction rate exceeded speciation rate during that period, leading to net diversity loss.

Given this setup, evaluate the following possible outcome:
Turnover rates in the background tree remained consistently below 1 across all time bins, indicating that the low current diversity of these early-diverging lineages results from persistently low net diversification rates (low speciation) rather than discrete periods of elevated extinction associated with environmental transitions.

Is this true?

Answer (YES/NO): NO